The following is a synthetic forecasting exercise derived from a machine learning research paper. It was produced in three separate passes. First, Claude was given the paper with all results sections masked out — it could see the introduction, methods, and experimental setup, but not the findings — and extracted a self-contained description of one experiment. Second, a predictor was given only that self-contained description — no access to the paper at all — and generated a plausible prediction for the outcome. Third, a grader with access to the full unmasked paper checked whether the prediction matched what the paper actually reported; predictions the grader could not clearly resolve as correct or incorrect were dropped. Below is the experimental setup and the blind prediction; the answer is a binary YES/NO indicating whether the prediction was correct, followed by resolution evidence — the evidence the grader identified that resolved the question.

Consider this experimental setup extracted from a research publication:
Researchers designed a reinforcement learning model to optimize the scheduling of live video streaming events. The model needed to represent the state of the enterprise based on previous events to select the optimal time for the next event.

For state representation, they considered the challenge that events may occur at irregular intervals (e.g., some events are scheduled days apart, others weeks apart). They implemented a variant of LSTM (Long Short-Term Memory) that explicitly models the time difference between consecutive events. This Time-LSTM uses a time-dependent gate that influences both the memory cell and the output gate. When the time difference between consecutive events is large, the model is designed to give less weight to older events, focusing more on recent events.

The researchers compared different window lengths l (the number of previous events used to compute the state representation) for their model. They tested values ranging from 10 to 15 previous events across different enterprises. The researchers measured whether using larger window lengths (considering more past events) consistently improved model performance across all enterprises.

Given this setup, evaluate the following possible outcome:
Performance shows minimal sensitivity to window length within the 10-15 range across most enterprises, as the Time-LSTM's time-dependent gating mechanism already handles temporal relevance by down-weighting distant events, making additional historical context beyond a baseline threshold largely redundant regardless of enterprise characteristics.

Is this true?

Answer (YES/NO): NO